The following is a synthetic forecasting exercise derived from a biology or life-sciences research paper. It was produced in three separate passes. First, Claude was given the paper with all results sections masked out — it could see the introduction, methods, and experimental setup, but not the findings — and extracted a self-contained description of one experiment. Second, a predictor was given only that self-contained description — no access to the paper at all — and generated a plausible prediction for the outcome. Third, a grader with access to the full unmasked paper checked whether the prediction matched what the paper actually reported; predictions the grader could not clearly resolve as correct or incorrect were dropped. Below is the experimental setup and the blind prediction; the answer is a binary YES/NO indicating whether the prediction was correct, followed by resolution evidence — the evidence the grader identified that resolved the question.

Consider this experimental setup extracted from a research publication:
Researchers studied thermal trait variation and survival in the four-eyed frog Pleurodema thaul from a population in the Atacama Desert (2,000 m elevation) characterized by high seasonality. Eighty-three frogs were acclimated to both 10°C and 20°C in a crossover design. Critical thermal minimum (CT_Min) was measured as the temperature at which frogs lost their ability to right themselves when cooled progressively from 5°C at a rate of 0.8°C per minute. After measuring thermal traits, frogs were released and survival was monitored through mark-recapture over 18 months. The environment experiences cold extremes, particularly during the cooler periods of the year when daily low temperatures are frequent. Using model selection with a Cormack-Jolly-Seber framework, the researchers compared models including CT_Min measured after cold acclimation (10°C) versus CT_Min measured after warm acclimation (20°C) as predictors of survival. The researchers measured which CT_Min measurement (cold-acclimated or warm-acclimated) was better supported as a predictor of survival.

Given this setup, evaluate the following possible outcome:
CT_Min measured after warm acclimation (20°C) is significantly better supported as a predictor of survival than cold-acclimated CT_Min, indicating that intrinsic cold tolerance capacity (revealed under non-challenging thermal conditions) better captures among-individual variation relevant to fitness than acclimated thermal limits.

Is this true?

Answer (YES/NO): NO